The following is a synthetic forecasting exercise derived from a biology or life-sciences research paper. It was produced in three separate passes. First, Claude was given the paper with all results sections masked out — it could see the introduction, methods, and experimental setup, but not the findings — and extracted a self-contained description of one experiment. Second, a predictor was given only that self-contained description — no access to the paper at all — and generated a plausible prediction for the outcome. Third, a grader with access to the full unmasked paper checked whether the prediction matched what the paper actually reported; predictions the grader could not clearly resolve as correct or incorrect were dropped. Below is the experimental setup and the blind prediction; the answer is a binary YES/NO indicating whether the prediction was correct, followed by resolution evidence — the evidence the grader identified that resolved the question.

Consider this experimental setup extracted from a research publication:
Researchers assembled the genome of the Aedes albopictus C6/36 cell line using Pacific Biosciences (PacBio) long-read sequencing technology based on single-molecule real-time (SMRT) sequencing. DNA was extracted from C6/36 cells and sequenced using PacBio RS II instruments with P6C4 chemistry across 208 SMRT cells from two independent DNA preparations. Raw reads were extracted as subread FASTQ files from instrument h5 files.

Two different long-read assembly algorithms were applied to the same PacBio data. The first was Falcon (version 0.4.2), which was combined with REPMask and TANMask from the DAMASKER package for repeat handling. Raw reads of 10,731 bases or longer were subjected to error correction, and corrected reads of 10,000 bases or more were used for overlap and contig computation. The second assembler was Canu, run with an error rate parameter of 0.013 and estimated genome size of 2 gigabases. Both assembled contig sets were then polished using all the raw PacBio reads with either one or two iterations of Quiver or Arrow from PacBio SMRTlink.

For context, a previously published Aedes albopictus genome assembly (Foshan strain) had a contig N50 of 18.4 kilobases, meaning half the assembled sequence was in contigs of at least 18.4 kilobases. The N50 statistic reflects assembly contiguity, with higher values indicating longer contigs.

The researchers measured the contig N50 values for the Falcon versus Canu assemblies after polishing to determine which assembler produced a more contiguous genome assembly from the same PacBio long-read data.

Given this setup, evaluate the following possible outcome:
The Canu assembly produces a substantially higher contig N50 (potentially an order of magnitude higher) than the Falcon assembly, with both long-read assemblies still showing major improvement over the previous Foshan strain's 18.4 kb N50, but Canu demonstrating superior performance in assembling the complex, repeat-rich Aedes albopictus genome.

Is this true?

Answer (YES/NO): NO